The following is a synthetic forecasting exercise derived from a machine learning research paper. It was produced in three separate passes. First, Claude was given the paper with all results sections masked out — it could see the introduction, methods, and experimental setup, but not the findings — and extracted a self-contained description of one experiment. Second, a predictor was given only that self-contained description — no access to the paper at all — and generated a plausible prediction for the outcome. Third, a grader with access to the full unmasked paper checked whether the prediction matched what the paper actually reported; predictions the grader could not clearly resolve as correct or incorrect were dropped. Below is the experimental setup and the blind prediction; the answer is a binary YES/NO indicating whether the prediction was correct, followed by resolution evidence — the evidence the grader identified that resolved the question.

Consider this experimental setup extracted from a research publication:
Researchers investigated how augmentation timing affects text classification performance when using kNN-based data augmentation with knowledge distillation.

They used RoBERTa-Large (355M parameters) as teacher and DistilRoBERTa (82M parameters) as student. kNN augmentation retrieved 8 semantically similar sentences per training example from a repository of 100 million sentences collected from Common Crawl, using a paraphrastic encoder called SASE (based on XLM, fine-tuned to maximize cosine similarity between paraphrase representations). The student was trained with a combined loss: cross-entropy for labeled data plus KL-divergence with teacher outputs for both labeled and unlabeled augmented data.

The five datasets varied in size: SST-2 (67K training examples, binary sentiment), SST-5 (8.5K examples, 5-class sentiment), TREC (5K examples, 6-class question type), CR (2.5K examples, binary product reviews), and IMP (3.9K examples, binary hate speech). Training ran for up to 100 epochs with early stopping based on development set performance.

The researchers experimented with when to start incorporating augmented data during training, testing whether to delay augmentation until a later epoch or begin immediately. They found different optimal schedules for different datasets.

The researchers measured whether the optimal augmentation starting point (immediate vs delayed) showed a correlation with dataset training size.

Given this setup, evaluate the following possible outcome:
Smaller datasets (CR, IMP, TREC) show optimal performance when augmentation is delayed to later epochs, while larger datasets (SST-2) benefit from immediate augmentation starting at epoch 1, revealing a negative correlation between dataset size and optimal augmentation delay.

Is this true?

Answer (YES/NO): NO